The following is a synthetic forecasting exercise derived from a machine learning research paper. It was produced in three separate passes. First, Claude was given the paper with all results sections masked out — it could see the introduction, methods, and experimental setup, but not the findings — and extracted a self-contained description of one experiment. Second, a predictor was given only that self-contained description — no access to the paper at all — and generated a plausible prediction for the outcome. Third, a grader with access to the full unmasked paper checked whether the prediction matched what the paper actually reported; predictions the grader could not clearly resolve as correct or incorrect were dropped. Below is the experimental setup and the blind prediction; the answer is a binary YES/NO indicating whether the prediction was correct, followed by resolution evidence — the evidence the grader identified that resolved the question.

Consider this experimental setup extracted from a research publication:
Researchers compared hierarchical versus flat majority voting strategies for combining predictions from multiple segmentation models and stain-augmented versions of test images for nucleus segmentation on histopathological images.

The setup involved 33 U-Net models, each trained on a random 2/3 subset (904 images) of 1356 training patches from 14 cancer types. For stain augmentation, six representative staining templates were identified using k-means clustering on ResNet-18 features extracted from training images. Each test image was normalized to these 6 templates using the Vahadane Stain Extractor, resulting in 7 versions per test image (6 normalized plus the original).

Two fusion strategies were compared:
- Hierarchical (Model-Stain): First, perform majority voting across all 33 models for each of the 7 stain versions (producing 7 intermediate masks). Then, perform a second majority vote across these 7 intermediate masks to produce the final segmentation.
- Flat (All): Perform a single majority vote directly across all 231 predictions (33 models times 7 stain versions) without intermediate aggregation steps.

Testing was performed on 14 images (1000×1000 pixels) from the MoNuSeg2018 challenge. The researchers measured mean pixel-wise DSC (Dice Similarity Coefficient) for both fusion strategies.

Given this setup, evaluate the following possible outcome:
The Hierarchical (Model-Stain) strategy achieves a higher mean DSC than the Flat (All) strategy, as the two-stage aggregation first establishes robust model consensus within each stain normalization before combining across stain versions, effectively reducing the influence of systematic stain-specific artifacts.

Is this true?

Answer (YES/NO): NO